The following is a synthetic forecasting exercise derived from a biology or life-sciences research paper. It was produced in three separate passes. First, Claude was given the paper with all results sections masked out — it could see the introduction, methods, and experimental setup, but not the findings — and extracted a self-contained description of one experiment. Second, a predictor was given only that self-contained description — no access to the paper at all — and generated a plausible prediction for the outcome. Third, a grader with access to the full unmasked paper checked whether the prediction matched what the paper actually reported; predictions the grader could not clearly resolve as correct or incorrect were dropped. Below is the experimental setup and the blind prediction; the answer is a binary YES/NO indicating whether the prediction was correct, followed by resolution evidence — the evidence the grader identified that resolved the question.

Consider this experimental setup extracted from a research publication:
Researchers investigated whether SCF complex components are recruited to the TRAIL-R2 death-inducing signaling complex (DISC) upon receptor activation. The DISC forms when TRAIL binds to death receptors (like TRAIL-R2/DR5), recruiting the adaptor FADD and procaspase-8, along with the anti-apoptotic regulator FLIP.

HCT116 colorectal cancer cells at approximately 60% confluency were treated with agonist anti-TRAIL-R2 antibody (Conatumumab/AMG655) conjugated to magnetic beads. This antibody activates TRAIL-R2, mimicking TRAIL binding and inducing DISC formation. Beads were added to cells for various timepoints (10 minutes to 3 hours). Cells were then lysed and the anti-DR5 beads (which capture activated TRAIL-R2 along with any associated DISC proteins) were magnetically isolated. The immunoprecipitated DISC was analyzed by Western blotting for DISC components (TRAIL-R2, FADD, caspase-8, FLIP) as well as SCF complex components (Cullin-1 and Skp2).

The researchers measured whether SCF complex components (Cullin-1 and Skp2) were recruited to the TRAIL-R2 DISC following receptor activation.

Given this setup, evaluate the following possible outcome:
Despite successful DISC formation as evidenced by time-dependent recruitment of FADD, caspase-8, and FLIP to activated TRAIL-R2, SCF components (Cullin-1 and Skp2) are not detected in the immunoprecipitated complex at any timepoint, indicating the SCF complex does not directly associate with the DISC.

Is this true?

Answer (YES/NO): NO